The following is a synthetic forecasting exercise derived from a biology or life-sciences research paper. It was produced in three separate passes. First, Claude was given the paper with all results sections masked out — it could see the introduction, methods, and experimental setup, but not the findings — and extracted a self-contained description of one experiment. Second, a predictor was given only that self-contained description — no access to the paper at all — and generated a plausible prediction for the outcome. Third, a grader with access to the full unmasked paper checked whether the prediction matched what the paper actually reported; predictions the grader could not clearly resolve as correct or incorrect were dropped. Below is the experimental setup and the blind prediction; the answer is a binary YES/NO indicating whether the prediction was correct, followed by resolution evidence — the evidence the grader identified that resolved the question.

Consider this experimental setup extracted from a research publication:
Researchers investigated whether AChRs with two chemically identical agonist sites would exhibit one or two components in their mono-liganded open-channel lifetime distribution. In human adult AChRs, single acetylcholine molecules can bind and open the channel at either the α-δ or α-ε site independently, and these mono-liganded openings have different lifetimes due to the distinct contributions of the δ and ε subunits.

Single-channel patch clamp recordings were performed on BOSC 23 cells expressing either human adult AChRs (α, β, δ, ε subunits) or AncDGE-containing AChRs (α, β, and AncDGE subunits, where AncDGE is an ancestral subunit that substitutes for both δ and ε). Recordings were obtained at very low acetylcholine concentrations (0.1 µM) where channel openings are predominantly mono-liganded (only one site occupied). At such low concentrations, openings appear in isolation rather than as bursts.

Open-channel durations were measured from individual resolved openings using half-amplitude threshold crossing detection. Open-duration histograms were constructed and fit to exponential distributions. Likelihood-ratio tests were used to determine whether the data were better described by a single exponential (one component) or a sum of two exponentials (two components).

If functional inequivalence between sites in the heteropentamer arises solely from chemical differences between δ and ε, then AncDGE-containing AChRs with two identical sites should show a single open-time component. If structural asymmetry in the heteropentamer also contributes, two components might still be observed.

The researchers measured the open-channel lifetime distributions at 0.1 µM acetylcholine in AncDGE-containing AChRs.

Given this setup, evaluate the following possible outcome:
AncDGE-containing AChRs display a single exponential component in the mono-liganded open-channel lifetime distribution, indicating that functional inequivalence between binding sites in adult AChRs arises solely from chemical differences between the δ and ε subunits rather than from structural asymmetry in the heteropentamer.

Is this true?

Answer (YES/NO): NO